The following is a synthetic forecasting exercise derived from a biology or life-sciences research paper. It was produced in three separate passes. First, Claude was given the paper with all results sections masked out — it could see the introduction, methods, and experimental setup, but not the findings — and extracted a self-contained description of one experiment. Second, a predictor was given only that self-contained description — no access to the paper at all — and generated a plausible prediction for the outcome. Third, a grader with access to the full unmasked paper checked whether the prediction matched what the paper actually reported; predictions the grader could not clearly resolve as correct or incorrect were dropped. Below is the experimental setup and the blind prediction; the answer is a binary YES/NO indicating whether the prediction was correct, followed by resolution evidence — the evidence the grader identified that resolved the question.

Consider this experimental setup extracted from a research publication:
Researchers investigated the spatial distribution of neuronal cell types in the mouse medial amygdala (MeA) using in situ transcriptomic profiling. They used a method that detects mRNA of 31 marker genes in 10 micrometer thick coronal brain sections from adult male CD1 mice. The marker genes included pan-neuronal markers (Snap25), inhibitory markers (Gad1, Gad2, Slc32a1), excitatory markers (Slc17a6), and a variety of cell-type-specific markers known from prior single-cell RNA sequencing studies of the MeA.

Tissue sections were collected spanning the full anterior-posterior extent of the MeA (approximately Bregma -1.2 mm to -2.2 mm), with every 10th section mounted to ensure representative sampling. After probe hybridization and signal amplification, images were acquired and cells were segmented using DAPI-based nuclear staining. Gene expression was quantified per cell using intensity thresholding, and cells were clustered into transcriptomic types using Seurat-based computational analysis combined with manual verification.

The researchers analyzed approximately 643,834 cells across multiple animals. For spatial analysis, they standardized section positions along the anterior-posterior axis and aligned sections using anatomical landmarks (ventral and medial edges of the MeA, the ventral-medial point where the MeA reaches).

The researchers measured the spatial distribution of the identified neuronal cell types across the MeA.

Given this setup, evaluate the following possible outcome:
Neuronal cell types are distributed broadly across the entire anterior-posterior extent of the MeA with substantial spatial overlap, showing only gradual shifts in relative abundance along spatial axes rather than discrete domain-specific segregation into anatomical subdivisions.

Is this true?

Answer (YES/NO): NO